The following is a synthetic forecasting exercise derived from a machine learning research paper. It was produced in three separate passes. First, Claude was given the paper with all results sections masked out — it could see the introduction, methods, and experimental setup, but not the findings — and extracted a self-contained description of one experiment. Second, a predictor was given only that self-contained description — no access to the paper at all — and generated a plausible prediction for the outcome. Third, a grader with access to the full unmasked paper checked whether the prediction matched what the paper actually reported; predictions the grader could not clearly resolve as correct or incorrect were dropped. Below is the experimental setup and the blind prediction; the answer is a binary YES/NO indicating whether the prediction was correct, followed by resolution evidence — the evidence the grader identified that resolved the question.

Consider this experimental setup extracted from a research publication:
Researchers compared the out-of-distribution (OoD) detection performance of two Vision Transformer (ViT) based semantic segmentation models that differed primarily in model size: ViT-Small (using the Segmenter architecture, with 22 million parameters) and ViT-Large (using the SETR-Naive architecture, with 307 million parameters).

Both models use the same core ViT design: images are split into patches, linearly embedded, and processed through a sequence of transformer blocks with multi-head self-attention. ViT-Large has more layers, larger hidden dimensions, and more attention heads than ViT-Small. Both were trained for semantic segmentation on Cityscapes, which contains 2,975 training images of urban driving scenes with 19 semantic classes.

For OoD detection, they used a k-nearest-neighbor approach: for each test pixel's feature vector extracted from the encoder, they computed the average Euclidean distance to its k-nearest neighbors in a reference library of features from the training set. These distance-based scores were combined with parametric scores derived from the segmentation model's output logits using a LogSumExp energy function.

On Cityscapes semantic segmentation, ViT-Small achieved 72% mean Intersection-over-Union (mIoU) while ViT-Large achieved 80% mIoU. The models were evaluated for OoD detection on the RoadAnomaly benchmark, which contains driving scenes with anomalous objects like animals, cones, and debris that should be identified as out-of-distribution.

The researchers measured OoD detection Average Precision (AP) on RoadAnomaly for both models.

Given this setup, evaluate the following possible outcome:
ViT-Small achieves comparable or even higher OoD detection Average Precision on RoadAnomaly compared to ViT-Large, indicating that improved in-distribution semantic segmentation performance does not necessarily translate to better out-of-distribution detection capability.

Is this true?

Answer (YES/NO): NO